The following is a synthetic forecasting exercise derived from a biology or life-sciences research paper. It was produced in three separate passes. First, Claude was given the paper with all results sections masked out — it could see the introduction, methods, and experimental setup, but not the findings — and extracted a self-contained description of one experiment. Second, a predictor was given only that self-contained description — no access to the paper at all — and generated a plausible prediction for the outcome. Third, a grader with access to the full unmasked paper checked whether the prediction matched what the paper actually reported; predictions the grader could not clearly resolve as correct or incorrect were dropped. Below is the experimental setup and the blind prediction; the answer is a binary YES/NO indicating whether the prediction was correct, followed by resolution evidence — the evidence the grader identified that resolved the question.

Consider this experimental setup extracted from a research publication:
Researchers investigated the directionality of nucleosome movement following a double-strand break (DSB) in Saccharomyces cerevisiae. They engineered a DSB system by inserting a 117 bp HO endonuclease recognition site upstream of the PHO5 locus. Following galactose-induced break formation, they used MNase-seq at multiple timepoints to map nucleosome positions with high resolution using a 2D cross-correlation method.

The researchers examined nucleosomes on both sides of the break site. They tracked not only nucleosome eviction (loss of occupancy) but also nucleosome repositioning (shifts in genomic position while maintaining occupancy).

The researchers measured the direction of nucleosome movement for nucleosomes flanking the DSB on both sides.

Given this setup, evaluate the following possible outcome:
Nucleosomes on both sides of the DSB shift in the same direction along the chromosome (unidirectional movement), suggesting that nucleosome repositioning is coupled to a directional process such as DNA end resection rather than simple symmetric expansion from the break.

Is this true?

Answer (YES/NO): NO